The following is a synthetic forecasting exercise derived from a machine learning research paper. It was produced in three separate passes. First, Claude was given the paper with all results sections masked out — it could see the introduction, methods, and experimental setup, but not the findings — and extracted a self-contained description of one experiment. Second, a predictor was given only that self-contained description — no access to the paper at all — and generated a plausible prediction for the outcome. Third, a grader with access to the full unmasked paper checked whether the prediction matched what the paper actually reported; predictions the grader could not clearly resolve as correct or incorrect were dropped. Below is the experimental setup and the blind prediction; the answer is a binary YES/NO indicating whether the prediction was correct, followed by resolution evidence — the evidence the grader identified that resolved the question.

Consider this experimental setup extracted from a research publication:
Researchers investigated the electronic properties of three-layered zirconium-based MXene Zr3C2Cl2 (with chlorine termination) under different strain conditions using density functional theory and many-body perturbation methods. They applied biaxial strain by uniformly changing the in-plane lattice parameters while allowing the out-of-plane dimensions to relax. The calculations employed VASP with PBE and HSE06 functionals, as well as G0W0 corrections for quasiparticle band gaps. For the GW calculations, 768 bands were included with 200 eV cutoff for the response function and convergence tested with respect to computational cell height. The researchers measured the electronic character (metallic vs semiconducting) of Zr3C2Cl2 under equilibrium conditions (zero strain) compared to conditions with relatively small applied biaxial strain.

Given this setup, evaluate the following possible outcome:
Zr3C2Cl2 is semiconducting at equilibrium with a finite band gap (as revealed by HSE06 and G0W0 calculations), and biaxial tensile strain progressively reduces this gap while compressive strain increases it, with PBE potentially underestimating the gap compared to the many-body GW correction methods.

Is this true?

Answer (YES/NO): NO